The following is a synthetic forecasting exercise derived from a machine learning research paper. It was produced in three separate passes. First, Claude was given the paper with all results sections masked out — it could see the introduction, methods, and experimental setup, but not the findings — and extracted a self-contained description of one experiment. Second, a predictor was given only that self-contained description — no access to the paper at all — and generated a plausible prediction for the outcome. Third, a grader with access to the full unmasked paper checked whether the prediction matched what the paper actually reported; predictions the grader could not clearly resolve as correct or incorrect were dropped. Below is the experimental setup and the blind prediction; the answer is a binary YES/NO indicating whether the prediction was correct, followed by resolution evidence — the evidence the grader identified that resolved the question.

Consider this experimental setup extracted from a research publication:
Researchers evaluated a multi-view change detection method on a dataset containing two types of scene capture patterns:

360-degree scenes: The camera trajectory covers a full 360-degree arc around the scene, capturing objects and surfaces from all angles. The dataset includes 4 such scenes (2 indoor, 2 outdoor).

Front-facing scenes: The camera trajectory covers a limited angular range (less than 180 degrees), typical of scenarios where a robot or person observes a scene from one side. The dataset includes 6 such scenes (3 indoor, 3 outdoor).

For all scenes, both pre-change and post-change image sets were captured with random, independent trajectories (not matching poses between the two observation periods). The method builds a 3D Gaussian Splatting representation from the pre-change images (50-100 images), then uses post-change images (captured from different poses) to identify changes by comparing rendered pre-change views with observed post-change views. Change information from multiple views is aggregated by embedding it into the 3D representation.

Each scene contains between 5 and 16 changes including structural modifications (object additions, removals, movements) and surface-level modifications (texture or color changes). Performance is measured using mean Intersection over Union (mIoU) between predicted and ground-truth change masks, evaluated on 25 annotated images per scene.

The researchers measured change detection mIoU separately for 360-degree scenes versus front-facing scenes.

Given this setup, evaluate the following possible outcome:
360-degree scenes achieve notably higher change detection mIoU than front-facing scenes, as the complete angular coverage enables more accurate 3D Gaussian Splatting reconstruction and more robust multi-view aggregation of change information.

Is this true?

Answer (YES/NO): NO